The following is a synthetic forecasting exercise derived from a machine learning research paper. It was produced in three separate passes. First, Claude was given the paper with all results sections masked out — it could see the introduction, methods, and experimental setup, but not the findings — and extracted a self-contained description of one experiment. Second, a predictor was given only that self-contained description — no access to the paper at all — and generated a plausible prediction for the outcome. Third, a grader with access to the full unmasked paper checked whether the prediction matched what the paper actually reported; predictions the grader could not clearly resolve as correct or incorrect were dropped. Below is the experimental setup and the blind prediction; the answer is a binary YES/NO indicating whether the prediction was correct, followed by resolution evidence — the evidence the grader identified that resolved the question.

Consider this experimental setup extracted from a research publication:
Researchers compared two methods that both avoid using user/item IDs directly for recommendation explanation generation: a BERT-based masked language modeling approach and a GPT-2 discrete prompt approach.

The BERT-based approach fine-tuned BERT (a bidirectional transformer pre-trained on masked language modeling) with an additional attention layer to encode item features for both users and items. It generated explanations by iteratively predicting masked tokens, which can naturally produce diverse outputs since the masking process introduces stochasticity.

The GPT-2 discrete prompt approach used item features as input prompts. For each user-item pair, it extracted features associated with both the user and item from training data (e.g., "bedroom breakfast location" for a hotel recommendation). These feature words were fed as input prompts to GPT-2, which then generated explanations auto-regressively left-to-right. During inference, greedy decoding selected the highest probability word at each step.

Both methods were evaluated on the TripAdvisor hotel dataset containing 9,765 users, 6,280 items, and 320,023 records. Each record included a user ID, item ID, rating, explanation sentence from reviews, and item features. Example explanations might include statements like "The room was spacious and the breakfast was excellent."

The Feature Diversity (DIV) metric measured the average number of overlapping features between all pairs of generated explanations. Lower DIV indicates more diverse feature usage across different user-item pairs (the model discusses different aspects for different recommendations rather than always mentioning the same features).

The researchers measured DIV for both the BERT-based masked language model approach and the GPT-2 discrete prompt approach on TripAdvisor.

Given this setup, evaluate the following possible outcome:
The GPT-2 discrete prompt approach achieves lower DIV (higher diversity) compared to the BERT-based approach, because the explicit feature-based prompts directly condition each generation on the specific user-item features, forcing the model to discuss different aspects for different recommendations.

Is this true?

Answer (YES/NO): NO